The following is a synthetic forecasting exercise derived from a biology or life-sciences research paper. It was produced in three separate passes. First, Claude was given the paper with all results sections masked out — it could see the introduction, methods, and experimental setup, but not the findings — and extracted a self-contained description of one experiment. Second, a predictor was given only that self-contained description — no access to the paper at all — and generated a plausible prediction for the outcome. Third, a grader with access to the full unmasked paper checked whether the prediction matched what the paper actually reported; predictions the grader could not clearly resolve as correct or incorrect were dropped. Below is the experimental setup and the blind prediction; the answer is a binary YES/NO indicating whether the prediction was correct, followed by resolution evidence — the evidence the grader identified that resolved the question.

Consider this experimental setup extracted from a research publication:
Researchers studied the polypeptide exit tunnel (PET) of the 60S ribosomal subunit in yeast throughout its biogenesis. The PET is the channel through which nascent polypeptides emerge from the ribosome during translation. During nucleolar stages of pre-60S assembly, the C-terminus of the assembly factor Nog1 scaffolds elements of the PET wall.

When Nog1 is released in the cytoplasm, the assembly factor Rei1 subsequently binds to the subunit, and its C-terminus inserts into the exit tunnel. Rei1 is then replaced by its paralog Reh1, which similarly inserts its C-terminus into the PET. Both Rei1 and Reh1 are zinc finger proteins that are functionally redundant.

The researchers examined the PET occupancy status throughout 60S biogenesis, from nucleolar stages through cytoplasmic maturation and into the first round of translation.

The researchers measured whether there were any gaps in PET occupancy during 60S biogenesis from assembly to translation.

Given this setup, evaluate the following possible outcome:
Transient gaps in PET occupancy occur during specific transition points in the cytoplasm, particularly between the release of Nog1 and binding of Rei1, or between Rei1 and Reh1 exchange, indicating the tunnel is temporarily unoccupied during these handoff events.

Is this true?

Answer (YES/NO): NO